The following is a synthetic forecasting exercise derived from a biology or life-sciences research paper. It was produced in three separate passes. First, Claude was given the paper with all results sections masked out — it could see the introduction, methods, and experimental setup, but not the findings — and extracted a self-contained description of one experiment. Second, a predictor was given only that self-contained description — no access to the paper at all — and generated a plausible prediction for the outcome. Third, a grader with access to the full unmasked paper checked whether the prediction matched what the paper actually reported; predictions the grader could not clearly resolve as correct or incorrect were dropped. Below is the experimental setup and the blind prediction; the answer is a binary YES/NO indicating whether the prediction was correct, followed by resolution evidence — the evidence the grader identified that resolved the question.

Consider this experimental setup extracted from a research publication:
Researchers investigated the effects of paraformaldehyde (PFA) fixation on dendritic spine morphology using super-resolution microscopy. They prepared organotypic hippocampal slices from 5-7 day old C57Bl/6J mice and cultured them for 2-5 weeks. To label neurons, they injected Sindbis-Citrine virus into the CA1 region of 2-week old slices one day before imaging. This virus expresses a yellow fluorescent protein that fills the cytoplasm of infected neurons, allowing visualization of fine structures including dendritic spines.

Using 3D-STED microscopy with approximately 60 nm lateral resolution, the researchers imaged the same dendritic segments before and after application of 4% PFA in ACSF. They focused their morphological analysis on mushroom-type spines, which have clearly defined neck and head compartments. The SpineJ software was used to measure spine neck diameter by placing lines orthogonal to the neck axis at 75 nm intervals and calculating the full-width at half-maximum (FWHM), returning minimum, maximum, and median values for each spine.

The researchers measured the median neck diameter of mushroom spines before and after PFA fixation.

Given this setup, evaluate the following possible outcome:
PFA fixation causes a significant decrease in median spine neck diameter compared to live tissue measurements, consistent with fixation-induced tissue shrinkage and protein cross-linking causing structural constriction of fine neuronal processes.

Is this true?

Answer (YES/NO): NO